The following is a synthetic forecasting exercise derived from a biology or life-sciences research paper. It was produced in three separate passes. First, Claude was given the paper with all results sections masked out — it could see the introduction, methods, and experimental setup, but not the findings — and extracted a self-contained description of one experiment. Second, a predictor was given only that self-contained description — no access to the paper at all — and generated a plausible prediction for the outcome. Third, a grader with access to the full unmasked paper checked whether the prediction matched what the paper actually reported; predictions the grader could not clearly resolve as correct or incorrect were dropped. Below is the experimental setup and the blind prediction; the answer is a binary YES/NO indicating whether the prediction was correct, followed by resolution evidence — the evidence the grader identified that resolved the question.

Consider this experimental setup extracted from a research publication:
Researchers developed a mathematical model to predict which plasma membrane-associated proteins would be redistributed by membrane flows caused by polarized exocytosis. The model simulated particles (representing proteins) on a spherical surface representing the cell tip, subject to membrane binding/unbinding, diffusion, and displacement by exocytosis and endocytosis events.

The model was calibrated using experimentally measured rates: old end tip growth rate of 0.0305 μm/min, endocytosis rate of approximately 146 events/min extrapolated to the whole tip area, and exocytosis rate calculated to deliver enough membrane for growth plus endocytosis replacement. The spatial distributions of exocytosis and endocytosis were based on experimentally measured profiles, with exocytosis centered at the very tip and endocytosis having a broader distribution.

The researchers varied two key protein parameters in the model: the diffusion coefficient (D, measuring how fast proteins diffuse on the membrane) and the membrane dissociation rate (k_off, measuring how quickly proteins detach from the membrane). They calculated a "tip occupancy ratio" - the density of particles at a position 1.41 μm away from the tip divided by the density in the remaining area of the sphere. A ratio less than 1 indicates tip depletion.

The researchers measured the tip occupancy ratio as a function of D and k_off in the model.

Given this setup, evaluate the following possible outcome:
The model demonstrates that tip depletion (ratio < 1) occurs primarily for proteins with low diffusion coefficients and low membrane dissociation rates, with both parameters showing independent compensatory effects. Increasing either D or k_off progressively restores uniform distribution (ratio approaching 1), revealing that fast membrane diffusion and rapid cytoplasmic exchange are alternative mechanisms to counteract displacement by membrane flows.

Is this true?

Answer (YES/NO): YES